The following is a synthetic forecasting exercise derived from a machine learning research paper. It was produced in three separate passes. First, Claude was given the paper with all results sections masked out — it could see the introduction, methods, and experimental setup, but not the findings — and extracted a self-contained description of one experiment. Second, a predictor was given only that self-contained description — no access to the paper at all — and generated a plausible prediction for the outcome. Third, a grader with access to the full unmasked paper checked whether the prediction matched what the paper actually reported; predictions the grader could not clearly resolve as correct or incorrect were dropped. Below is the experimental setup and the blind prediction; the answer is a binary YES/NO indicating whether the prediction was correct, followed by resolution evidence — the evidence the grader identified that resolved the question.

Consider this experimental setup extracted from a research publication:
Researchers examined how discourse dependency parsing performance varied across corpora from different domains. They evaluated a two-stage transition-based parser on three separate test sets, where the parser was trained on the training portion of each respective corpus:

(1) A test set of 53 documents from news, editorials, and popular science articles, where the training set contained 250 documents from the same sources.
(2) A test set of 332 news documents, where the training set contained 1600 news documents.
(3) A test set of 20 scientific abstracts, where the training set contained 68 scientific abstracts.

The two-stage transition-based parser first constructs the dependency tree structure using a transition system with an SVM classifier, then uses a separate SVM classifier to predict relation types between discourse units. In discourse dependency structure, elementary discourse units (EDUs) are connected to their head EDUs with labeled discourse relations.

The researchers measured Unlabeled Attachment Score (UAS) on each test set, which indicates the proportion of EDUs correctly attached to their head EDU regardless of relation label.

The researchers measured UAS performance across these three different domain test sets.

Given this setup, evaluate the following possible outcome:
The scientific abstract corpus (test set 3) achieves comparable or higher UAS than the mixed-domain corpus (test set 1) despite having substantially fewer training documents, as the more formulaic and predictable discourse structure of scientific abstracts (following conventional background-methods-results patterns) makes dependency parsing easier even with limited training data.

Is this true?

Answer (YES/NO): NO